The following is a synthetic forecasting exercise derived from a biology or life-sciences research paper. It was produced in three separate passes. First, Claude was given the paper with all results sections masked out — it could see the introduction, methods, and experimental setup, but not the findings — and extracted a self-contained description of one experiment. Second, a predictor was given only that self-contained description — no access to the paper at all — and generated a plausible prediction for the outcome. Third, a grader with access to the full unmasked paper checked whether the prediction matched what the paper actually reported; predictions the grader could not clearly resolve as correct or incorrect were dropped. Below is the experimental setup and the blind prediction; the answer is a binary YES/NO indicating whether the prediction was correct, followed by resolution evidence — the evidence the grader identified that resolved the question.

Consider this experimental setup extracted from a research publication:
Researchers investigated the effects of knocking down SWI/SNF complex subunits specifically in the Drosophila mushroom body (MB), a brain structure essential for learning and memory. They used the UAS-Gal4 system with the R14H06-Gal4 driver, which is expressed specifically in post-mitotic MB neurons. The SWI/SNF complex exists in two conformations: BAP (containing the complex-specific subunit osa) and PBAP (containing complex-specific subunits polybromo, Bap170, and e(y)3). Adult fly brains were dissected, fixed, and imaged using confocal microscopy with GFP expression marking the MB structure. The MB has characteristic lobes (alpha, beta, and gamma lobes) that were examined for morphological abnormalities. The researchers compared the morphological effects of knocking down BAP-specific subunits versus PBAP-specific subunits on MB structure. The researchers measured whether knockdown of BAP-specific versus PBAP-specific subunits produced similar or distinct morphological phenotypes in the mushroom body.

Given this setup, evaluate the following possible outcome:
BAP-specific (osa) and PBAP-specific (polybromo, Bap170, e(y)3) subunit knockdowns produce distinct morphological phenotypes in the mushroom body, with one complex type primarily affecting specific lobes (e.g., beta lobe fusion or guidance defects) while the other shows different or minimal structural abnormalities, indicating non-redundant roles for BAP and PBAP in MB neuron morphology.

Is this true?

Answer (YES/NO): YES